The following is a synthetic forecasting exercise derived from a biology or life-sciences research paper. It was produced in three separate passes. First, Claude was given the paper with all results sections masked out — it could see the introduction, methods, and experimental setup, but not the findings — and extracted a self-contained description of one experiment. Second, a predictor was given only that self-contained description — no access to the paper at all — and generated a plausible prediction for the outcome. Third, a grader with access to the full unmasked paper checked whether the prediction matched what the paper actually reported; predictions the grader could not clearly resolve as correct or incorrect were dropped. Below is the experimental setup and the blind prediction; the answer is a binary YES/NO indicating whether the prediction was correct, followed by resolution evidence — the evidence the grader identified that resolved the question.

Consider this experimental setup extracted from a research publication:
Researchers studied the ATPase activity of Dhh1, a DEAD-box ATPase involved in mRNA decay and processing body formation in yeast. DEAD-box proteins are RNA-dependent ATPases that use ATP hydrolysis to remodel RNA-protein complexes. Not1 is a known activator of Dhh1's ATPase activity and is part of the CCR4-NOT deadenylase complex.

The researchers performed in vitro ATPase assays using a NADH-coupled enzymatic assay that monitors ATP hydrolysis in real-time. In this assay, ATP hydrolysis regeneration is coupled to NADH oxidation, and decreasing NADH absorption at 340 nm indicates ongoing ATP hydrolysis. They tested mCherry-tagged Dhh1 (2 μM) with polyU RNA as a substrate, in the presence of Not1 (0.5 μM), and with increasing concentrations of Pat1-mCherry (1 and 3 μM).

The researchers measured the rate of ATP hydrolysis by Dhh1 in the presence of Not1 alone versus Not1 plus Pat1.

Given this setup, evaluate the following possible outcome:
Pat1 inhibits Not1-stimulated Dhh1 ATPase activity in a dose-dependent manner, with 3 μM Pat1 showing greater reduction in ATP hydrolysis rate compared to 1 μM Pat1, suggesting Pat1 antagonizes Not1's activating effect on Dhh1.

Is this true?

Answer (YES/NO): NO